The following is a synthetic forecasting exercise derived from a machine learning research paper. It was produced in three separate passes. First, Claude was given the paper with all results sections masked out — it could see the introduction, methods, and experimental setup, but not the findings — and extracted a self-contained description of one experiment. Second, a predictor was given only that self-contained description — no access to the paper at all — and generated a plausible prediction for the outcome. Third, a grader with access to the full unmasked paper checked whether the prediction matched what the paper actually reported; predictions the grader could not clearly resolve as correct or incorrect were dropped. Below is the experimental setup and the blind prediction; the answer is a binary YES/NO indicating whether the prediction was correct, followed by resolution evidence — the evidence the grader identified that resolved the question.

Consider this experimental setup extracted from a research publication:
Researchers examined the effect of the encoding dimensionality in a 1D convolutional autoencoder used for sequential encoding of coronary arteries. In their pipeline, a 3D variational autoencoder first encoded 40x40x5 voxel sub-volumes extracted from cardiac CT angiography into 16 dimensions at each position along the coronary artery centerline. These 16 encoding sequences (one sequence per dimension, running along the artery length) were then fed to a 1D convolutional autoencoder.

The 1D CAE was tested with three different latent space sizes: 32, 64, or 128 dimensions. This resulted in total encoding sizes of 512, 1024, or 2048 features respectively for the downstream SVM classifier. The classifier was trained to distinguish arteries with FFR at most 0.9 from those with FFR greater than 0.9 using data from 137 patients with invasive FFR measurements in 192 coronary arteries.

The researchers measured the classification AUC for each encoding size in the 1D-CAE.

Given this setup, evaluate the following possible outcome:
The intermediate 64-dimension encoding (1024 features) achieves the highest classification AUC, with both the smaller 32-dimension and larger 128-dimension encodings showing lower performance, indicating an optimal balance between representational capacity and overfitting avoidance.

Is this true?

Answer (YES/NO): YES